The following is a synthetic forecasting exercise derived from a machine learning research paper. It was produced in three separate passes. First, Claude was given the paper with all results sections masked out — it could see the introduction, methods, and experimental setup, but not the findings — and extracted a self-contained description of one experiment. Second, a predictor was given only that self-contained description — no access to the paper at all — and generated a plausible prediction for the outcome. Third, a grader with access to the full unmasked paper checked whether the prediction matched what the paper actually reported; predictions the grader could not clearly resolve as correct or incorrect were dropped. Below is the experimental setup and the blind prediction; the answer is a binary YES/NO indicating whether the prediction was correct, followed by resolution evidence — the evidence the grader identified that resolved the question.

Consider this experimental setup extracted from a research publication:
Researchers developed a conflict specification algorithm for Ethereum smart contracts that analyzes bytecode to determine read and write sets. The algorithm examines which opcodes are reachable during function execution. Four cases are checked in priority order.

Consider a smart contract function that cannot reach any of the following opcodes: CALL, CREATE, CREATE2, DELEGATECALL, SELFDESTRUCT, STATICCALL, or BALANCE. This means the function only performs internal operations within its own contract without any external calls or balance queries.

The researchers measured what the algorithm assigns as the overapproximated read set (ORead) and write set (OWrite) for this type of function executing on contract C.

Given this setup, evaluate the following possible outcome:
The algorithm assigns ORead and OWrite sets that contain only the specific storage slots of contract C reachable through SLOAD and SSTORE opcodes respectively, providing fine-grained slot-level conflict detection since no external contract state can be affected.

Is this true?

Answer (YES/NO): NO